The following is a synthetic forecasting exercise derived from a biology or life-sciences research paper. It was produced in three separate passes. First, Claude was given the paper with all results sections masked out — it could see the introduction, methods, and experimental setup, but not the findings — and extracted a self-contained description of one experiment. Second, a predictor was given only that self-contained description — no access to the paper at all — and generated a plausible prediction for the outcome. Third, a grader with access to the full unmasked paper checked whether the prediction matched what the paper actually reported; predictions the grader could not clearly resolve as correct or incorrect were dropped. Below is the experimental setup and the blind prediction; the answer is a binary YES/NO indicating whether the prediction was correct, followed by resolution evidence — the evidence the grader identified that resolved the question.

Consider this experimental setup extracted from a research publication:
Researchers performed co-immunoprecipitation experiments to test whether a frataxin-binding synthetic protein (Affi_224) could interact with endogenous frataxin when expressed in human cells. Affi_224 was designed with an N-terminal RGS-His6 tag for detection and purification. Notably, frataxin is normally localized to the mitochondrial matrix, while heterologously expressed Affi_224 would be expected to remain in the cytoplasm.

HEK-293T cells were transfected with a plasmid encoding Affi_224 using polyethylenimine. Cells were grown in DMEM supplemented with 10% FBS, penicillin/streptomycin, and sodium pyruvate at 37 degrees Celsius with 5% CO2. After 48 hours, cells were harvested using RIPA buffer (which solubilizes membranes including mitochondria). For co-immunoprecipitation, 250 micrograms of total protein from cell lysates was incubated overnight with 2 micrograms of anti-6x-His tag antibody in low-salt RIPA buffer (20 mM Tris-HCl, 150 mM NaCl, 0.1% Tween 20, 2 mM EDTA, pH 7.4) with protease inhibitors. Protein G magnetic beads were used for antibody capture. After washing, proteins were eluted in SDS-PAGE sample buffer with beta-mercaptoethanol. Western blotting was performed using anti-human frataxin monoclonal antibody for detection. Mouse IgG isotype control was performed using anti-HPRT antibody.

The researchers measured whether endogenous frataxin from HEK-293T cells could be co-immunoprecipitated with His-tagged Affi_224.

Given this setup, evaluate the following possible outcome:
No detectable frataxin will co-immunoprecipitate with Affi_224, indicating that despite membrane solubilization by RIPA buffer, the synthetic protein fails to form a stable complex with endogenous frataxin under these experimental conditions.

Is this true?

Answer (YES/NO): NO